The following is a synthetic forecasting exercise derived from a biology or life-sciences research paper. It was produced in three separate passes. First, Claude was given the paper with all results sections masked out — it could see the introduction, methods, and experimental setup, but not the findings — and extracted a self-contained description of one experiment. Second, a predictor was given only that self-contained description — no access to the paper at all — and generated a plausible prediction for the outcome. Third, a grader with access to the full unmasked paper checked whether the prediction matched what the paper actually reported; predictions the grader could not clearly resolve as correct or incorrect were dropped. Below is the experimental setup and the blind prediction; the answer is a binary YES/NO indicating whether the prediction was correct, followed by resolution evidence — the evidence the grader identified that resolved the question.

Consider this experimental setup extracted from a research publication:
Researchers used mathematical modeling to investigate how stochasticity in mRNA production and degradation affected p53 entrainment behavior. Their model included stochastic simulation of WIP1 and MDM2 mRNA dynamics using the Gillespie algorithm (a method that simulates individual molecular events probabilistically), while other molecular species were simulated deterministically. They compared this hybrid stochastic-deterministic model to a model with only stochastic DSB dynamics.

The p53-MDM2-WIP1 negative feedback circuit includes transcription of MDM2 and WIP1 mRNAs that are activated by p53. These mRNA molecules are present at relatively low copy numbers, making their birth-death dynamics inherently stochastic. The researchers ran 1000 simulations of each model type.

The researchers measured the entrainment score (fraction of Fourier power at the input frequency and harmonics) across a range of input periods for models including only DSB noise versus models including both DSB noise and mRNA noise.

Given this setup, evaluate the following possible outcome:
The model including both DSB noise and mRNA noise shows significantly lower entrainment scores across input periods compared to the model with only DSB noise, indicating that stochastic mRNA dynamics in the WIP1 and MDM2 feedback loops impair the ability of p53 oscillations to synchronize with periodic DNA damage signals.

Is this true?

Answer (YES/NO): NO